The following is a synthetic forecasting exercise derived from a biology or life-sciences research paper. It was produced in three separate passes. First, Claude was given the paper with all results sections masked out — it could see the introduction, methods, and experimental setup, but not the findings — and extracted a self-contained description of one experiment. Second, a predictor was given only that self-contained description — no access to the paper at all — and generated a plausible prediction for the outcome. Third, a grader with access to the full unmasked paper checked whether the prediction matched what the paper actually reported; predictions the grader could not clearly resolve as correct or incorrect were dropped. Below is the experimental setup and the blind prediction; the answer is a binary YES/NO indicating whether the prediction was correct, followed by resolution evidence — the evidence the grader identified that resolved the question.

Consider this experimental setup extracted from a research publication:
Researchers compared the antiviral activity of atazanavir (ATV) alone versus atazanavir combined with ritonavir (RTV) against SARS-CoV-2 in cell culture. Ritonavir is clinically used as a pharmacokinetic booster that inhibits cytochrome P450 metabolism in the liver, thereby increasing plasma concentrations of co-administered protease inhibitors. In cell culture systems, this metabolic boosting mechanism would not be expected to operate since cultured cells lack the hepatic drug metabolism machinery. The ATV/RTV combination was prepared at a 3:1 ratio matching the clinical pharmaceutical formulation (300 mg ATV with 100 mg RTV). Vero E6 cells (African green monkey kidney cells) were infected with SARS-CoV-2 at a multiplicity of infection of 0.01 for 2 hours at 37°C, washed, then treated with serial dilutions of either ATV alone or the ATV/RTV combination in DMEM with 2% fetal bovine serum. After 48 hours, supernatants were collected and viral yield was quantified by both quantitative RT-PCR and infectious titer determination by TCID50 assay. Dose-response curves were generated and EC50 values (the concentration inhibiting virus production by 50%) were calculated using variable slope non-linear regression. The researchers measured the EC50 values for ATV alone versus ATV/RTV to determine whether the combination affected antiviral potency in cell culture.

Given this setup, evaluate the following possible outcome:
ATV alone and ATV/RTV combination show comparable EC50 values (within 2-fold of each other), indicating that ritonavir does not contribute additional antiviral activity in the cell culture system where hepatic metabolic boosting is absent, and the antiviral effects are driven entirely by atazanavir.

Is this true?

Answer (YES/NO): NO